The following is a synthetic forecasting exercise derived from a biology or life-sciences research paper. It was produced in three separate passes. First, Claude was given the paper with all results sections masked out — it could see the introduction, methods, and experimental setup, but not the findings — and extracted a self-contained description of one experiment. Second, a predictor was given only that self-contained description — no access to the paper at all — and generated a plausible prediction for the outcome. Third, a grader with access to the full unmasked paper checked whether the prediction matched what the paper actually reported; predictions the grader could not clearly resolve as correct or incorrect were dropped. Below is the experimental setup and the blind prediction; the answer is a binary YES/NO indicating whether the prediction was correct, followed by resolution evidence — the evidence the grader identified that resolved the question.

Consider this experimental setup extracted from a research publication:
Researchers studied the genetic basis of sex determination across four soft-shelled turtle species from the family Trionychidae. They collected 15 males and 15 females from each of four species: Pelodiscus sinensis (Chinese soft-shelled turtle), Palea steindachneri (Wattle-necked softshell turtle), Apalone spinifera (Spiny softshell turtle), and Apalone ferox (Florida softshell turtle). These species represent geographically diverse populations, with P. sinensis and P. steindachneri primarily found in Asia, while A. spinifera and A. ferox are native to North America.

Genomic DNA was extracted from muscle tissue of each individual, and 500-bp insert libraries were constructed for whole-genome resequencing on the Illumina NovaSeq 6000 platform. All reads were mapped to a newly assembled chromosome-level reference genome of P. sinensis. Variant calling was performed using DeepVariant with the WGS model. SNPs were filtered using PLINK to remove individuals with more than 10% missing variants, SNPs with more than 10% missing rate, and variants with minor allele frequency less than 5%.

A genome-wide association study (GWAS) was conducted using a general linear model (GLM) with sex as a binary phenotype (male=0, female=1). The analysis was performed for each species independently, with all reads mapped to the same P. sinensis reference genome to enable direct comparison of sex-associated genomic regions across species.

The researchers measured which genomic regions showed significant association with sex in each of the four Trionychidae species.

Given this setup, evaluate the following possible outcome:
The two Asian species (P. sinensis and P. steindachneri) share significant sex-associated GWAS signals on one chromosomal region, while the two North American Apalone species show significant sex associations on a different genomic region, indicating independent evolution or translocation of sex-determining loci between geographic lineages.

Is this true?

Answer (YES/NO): NO